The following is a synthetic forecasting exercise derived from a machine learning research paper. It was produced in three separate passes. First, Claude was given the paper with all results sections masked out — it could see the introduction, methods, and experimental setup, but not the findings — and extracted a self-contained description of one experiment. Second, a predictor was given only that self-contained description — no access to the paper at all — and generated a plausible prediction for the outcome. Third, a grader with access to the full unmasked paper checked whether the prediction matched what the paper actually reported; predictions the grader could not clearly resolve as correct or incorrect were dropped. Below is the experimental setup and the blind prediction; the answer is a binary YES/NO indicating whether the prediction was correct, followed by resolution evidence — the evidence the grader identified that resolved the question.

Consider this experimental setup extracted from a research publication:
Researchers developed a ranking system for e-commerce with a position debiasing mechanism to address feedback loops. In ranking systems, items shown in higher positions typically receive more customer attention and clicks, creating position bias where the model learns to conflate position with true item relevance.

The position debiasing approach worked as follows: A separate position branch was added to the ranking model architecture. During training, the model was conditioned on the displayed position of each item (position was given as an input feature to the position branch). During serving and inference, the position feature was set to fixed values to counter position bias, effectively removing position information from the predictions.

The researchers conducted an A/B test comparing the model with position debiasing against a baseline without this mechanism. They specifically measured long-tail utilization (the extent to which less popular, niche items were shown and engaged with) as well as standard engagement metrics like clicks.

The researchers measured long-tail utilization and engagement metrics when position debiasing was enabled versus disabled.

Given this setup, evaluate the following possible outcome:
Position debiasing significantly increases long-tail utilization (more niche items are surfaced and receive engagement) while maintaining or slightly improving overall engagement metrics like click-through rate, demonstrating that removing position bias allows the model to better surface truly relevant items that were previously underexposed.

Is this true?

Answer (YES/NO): YES